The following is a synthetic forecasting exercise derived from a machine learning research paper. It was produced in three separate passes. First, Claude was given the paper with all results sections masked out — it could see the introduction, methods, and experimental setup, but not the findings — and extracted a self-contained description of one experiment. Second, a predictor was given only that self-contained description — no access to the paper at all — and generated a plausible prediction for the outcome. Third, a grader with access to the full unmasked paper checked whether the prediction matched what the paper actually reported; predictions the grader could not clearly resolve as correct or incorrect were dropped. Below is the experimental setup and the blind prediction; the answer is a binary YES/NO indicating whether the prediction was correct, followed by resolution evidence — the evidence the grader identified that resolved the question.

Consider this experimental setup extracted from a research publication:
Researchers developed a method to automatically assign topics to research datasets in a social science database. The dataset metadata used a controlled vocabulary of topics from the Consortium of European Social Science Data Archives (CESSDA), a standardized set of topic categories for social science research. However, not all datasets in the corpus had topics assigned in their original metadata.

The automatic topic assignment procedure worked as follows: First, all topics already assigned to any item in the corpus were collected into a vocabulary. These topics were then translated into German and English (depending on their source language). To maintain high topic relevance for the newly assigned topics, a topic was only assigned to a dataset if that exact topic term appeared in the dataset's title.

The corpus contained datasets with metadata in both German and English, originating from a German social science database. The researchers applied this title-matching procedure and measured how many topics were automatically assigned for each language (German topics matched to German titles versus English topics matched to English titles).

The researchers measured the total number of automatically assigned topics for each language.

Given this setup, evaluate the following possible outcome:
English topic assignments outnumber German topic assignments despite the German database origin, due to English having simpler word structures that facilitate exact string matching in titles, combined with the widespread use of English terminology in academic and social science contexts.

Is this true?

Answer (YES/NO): YES